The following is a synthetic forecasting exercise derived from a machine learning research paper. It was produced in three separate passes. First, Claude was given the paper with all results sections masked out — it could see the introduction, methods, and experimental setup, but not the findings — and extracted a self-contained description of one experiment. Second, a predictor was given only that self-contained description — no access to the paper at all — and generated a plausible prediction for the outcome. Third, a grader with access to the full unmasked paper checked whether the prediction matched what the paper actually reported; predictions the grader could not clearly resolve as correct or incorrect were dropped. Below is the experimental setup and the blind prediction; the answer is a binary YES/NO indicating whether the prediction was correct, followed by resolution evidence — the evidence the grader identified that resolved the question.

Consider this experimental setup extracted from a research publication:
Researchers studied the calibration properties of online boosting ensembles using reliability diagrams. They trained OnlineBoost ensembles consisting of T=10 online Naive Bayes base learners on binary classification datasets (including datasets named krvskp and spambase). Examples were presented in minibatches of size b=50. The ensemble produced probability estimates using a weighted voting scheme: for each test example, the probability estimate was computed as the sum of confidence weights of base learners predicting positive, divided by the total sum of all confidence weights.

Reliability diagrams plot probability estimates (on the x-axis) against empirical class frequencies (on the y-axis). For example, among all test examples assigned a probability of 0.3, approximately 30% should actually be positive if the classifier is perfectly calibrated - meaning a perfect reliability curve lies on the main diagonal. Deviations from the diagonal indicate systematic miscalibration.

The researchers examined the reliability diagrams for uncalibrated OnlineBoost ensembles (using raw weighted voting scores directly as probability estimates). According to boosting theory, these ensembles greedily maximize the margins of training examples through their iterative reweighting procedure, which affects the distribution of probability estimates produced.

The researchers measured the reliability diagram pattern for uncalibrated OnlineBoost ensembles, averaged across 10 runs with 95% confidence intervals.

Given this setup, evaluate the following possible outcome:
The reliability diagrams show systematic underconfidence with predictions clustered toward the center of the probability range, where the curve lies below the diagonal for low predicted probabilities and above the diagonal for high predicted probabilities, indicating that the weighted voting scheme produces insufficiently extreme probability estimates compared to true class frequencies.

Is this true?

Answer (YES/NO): NO